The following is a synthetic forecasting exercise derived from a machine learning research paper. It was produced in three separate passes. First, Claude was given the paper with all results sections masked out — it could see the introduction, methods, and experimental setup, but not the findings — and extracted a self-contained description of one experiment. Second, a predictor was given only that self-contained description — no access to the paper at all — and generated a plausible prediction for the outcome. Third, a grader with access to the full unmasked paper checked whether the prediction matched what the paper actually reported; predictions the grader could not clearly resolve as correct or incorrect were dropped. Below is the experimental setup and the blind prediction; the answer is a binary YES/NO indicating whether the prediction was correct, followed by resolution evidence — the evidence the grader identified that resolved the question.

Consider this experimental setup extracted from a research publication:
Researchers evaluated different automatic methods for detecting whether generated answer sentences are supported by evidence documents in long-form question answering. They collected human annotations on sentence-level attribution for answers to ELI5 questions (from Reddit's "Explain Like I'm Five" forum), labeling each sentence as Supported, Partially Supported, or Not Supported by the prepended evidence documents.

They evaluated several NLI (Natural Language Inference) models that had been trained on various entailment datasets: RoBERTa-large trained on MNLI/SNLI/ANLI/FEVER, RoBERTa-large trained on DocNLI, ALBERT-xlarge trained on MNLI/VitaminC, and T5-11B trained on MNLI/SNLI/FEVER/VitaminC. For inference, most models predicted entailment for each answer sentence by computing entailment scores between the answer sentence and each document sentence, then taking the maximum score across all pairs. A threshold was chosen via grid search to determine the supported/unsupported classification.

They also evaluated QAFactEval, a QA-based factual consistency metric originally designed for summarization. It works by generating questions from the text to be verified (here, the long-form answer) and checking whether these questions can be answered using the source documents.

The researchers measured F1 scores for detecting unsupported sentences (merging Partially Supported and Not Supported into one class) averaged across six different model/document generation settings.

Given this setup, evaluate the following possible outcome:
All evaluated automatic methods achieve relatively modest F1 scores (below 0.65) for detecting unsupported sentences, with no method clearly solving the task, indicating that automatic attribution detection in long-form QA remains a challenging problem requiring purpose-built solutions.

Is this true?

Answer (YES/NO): YES